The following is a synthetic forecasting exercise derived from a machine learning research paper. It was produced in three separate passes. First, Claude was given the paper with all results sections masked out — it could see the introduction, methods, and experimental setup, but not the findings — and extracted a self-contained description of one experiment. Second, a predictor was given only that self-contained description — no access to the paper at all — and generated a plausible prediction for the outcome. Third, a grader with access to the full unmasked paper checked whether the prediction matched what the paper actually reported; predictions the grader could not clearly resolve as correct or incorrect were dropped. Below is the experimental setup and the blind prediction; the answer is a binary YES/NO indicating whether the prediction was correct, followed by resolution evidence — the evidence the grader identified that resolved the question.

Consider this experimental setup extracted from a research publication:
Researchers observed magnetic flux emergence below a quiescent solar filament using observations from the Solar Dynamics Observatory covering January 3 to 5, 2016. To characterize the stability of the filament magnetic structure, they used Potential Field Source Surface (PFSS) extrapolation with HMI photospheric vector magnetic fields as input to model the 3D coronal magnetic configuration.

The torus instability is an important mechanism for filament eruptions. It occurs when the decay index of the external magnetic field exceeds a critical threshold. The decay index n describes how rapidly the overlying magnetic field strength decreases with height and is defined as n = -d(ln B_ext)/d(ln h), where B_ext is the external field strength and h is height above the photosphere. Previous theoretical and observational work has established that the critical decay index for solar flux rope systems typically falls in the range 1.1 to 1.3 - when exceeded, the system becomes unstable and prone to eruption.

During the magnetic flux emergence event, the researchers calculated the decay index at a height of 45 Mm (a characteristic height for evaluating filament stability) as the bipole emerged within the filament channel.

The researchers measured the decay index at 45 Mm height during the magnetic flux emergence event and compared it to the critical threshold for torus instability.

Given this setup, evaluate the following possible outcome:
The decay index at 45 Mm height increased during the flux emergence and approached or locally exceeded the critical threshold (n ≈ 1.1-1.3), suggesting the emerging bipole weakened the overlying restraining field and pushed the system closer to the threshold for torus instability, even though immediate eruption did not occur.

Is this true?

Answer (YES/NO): YES